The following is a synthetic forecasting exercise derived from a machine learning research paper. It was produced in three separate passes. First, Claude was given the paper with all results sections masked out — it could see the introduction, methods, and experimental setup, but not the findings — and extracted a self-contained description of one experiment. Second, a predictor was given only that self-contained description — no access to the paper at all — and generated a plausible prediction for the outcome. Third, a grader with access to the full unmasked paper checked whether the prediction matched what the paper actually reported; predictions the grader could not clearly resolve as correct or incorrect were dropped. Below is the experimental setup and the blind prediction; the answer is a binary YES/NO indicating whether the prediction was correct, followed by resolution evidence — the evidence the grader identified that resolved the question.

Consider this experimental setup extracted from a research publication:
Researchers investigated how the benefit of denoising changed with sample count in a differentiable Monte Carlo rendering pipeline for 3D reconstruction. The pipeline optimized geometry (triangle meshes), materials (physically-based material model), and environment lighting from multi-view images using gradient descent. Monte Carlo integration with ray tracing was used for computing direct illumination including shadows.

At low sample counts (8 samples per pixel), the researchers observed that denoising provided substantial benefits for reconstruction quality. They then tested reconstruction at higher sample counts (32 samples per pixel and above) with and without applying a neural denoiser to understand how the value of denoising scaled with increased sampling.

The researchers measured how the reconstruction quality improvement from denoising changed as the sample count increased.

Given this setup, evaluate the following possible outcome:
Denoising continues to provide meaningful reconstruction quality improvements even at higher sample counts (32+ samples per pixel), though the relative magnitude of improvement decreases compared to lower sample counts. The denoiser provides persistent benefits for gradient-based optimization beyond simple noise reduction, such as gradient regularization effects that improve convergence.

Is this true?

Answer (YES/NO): YES